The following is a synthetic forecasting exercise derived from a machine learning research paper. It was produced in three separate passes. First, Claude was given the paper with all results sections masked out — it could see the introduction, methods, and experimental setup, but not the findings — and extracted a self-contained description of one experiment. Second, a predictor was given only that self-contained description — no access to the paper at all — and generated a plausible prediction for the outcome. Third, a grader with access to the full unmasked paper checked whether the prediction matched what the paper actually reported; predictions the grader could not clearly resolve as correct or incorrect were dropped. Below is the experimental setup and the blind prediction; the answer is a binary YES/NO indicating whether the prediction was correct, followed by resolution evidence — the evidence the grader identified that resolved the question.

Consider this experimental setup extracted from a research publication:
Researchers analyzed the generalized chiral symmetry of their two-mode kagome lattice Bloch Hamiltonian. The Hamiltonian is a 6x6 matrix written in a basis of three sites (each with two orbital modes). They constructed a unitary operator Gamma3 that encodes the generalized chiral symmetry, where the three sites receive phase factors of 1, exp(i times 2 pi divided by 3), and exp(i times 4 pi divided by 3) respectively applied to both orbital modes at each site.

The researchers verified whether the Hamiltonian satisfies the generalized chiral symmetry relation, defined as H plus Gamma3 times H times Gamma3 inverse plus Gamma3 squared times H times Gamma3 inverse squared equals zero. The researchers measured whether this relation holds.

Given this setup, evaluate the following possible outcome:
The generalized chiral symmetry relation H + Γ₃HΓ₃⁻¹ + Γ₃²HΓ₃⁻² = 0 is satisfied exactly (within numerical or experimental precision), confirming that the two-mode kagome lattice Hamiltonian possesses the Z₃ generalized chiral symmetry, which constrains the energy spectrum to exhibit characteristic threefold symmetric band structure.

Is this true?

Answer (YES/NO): YES